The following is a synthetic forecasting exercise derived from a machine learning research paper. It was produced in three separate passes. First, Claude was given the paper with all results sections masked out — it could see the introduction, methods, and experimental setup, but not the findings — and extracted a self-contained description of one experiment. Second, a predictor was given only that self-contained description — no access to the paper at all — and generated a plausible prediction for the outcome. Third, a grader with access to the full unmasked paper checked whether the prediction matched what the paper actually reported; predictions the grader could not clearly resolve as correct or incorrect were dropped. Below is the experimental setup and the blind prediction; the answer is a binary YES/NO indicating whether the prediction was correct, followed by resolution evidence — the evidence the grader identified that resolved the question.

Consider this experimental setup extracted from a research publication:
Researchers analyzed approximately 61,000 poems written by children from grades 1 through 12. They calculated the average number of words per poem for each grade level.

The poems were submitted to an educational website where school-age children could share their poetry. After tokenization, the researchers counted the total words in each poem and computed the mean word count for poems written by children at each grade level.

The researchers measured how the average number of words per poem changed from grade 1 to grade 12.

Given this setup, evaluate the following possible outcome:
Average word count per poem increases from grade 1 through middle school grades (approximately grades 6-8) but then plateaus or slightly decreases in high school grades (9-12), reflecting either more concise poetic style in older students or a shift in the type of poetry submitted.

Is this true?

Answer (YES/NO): NO